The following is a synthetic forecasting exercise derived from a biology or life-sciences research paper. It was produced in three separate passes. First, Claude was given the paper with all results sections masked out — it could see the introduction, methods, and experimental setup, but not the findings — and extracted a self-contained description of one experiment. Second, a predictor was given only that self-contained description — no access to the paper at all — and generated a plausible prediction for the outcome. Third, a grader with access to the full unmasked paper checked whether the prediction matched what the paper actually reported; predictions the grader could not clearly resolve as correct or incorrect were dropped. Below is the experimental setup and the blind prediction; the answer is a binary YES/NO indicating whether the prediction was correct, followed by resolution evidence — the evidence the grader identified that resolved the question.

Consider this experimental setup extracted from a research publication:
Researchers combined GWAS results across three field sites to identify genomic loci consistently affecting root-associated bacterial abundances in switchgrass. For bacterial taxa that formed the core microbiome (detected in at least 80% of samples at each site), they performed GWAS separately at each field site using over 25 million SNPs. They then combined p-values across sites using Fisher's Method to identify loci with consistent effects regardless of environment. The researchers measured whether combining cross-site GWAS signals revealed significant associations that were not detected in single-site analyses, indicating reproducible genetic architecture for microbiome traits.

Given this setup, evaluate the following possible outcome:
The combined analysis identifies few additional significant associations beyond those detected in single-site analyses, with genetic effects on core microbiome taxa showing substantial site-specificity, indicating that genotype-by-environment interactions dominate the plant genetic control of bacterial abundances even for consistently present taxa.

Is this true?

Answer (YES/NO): NO